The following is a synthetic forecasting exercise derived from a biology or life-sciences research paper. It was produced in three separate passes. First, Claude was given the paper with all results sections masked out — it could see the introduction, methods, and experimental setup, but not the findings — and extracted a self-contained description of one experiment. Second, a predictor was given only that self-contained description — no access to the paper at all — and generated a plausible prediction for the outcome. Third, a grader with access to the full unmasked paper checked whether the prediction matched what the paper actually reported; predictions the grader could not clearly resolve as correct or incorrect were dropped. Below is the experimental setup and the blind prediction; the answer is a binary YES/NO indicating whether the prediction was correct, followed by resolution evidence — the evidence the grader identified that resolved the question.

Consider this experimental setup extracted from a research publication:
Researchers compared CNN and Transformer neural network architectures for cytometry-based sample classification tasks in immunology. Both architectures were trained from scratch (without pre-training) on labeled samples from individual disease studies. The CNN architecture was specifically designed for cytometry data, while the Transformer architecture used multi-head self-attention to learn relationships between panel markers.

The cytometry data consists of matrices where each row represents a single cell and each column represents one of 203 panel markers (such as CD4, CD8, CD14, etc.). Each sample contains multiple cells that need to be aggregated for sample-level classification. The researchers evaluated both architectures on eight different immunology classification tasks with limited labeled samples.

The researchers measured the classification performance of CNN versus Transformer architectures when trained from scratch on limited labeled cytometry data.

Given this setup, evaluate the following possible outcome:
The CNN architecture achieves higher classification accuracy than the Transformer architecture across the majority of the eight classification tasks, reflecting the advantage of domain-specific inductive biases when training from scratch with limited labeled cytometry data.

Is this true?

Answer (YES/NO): NO